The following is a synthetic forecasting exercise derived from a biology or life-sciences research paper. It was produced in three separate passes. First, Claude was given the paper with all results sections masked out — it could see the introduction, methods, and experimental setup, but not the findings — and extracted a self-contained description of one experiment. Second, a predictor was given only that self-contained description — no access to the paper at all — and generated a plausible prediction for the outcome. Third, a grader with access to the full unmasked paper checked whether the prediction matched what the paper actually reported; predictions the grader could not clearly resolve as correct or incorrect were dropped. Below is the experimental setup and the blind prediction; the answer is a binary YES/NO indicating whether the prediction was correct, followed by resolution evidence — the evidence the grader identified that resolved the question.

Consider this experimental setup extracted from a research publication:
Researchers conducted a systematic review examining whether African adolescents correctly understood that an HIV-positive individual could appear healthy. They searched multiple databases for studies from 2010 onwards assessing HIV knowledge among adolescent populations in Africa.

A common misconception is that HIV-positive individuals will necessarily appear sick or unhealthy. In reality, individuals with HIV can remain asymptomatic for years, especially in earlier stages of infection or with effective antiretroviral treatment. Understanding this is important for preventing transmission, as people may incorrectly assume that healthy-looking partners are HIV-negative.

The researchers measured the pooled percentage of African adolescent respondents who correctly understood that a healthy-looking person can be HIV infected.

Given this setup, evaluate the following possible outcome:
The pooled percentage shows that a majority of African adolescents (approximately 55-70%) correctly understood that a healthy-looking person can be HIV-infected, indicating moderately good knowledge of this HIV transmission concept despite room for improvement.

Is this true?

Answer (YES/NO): YES